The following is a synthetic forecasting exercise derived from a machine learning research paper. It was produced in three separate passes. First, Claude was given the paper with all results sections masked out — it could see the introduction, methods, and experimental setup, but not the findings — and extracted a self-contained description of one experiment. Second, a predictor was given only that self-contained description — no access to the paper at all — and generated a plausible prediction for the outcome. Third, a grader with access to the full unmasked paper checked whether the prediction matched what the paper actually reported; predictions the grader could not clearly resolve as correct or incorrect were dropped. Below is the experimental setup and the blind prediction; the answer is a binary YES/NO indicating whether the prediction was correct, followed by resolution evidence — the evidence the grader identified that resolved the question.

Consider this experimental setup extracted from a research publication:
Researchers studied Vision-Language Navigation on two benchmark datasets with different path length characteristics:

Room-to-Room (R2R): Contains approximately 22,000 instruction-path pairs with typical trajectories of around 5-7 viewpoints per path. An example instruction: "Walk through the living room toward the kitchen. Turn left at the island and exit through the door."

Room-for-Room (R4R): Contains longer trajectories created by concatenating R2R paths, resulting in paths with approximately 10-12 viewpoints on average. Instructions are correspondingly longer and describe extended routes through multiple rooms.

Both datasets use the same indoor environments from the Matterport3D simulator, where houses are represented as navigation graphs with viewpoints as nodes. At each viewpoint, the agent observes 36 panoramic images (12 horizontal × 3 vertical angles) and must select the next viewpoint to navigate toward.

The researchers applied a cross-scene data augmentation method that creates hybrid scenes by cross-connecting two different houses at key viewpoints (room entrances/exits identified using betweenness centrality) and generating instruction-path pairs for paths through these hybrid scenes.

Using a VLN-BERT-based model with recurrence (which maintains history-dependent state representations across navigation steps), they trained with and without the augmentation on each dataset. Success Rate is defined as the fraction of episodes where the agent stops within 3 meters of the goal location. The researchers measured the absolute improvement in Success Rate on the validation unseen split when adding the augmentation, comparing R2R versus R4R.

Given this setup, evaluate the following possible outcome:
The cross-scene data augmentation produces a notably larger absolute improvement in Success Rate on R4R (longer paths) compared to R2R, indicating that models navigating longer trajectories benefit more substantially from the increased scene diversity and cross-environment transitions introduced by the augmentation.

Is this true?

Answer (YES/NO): YES